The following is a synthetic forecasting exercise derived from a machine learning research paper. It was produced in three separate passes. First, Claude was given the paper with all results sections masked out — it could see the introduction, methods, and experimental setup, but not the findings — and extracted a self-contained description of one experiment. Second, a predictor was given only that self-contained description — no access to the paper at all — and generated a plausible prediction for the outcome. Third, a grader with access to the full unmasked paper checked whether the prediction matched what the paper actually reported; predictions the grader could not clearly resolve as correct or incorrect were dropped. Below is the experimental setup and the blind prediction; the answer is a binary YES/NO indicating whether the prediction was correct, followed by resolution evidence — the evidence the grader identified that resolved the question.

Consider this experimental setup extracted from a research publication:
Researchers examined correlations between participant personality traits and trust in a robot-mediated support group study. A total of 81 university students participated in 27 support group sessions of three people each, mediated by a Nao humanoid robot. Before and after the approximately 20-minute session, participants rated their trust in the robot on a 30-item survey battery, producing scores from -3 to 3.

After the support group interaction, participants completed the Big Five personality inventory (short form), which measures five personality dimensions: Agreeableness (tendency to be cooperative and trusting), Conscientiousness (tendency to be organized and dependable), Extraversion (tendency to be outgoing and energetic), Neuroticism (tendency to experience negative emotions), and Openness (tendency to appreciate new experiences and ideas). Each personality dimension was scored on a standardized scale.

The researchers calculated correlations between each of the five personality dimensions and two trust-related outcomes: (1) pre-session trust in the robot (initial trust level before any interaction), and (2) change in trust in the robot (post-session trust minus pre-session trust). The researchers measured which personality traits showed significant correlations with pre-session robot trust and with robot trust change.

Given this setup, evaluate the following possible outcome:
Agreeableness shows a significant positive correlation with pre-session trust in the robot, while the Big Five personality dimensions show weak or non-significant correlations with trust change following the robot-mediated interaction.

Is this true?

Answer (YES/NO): NO